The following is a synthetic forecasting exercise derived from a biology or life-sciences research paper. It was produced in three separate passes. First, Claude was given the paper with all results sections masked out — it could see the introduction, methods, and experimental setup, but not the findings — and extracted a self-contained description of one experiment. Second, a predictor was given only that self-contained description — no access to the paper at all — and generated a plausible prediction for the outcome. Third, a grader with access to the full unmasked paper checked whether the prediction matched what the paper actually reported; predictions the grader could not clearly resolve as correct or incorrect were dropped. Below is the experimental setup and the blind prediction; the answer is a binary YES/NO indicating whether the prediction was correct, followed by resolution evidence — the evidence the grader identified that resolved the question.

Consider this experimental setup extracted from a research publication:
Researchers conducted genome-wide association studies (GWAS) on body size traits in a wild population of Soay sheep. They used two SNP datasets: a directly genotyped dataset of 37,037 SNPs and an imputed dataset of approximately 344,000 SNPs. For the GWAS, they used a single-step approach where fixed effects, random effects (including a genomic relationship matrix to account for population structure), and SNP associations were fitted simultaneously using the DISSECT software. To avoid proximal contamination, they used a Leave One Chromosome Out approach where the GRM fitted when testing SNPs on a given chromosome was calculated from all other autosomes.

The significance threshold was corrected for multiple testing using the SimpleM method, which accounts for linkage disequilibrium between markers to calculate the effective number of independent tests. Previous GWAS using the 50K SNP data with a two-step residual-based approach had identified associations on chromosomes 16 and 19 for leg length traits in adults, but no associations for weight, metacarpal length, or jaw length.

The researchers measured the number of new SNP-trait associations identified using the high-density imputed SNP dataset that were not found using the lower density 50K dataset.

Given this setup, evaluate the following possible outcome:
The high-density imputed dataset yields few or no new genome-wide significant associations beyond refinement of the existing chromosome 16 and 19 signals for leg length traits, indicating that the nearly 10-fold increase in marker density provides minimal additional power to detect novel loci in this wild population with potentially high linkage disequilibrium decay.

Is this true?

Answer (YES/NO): NO